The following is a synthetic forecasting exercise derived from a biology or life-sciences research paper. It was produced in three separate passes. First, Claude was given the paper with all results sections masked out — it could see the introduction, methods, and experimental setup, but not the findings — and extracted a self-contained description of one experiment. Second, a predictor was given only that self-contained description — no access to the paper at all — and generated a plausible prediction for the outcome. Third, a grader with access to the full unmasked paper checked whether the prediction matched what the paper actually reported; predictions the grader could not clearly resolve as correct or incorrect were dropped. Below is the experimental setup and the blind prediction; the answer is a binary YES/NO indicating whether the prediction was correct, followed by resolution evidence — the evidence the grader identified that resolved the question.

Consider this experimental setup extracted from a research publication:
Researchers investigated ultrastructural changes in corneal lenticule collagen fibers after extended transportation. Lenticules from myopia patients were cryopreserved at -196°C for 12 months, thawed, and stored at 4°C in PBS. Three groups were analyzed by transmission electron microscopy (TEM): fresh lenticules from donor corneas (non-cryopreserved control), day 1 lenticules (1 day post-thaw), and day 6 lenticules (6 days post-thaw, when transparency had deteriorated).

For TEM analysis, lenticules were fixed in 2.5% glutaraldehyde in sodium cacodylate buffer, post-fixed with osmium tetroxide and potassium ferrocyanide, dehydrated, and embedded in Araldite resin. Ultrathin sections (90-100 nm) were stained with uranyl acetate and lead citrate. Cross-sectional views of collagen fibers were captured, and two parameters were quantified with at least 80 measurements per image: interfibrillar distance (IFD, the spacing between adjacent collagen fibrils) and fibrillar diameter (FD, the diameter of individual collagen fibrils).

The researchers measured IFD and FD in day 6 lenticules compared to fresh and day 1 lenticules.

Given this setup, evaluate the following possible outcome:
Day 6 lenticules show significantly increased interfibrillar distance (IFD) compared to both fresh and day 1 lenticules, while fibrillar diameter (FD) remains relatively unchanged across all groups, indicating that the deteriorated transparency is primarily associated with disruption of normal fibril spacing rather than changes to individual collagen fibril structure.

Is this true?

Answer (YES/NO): NO